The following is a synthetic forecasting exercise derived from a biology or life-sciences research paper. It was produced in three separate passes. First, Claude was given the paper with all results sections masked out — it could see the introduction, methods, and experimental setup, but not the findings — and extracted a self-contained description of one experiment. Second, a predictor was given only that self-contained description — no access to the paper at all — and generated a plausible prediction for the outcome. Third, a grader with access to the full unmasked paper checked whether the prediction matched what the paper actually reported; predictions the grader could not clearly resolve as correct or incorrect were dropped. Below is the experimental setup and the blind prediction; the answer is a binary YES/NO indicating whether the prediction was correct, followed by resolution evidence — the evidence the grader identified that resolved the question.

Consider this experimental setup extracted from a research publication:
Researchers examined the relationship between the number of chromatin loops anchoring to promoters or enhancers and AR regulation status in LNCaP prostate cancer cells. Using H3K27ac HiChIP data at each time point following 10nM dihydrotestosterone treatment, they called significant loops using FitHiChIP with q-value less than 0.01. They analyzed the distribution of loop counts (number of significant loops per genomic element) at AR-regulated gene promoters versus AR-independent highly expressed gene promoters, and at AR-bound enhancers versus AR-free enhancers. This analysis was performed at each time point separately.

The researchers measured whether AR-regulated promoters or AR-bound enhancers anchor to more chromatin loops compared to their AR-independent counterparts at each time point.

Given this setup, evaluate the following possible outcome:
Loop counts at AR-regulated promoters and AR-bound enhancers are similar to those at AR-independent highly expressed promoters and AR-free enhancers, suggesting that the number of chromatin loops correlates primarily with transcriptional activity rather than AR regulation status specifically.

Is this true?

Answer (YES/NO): YES